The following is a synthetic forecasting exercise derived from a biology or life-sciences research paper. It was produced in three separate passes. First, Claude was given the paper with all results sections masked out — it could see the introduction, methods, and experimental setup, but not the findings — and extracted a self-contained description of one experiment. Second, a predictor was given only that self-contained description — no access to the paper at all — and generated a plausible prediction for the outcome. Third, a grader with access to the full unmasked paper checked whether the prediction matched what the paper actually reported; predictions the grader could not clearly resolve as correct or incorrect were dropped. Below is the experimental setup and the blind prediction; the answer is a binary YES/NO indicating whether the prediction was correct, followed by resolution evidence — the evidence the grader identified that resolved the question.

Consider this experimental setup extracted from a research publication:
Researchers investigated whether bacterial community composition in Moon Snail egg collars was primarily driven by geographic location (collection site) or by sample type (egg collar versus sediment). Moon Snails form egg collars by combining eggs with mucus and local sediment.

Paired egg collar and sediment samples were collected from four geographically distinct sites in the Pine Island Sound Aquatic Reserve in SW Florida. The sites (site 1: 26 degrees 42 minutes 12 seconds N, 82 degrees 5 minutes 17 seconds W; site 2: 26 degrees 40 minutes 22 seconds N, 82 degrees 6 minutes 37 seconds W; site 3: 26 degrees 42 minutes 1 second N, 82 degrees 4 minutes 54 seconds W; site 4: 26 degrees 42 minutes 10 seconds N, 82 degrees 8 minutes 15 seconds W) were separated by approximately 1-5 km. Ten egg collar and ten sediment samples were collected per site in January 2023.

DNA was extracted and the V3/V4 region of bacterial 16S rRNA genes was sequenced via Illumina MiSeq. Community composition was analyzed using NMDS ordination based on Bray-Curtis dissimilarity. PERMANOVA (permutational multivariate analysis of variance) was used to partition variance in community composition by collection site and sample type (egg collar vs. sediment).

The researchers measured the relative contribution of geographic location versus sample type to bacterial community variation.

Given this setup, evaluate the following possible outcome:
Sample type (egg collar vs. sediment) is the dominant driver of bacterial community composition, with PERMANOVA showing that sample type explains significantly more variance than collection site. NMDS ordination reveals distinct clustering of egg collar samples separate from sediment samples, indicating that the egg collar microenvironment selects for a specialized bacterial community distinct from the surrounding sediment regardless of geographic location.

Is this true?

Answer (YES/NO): YES